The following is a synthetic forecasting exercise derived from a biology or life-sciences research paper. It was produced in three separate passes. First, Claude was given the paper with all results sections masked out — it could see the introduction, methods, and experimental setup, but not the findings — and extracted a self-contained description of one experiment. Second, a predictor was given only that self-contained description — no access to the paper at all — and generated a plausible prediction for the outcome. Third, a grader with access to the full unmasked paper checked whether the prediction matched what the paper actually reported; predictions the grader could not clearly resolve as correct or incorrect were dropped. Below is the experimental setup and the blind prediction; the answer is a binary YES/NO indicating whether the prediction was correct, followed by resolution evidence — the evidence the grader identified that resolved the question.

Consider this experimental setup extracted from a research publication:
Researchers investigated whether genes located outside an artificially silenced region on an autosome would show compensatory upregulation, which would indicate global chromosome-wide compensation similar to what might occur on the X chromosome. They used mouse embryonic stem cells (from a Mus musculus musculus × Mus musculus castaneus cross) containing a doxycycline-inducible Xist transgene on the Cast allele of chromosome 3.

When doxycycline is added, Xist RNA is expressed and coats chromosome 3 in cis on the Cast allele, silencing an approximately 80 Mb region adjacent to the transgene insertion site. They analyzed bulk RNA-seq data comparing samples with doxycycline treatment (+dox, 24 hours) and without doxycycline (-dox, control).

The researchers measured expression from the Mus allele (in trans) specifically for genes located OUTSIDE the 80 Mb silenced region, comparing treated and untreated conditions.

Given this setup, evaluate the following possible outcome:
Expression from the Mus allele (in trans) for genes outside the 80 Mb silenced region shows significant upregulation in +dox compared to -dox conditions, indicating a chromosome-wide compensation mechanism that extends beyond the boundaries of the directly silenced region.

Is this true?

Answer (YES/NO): NO